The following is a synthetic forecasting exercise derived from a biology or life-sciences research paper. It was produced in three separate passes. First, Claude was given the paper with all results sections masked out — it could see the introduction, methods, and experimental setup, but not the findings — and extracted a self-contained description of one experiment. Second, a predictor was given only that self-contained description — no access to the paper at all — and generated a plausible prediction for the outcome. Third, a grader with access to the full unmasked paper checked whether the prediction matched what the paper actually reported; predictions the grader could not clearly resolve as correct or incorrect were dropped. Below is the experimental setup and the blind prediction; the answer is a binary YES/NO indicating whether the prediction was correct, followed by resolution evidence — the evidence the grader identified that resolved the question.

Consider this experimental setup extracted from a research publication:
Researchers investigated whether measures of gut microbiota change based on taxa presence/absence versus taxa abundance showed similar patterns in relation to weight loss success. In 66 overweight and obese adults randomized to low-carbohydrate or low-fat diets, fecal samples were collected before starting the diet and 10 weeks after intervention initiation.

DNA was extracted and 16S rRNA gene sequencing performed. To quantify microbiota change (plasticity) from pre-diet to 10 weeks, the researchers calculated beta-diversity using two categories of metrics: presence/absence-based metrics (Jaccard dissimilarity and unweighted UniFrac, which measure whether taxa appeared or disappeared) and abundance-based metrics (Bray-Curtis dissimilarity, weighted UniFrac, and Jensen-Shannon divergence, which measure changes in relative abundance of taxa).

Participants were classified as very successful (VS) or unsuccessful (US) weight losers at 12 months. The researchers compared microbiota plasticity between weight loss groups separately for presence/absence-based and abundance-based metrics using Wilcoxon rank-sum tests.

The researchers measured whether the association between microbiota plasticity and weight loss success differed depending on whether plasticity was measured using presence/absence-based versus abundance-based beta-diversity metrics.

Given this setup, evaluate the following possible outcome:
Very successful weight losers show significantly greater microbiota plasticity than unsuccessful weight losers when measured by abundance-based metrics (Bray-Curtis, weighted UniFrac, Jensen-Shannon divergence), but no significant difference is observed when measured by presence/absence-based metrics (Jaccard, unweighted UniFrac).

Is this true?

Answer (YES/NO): NO